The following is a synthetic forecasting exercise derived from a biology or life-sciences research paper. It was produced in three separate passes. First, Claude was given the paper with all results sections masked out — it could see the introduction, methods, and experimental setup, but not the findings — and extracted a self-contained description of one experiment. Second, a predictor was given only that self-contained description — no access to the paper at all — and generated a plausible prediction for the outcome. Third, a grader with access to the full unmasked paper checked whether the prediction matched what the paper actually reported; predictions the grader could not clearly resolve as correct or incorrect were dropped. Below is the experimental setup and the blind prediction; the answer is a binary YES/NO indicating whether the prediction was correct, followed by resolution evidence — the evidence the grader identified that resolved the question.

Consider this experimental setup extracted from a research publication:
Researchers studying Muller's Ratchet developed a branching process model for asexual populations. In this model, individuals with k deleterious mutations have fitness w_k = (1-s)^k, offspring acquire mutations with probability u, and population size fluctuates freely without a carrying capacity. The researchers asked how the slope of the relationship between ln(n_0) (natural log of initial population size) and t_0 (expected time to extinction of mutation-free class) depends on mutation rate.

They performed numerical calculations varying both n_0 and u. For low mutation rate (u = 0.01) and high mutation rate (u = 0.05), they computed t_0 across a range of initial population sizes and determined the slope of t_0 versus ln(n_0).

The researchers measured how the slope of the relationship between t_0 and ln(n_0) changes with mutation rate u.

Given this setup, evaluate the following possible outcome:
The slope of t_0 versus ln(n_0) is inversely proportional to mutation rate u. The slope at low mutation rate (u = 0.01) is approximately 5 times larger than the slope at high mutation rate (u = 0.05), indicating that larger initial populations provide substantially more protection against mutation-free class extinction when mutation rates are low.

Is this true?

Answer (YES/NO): YES